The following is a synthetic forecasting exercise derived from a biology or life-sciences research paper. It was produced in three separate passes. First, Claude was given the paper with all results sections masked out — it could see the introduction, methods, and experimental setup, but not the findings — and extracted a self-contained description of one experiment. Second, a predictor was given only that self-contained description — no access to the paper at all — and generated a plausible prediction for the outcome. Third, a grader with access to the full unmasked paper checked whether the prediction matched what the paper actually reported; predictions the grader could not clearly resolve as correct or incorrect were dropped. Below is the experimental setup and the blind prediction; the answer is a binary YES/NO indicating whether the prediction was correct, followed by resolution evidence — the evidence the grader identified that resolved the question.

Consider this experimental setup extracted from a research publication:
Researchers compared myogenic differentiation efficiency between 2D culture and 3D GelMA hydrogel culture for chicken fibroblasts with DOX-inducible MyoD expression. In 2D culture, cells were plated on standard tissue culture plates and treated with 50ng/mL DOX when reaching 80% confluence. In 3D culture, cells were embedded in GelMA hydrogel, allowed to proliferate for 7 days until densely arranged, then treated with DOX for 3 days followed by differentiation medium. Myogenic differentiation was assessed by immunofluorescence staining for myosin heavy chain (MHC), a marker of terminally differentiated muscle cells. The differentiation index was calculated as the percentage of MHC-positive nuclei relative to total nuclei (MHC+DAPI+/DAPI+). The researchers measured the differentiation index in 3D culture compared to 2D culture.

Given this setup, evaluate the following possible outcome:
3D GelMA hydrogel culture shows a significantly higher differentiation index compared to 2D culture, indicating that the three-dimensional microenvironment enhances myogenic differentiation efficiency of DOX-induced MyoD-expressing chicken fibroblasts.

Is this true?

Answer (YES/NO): YES